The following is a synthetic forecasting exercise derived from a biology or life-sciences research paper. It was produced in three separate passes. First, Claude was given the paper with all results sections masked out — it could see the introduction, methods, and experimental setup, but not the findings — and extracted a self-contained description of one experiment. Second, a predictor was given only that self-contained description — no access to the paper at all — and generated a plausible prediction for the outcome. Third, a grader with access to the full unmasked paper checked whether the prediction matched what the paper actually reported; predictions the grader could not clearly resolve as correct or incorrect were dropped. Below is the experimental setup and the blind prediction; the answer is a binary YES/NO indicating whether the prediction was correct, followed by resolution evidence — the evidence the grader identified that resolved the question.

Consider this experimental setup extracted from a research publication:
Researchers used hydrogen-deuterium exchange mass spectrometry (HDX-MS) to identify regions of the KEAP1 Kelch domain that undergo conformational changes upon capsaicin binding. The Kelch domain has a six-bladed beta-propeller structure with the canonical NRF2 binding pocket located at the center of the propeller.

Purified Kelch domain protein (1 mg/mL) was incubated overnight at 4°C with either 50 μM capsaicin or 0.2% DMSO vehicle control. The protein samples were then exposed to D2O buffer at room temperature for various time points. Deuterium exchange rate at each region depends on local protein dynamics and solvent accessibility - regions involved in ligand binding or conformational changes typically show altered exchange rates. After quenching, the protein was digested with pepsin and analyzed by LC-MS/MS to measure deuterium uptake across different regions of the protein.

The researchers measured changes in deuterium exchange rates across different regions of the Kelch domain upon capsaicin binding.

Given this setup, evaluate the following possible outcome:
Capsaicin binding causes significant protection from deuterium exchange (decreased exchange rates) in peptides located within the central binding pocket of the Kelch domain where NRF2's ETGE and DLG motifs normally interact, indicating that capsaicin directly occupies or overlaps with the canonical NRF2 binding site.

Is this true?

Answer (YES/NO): NO